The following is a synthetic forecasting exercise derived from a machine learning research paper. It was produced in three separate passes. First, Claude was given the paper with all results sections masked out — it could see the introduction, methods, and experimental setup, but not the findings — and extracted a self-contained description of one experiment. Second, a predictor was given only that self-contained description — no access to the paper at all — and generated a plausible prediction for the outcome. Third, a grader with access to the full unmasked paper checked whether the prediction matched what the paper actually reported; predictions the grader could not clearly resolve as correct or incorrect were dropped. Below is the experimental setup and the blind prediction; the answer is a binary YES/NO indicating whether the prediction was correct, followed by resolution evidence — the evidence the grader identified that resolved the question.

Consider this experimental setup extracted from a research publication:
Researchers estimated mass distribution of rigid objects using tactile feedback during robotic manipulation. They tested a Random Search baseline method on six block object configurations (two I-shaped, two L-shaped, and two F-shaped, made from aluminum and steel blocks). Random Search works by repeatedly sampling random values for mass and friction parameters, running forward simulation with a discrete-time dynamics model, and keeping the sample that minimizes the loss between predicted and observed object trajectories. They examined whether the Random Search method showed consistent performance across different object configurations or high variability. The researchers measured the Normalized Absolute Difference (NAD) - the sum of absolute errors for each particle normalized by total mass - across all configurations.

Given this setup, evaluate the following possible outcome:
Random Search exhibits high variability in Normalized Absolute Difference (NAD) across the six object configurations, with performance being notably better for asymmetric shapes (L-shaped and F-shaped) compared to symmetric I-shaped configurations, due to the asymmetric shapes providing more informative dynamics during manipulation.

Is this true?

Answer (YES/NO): NO